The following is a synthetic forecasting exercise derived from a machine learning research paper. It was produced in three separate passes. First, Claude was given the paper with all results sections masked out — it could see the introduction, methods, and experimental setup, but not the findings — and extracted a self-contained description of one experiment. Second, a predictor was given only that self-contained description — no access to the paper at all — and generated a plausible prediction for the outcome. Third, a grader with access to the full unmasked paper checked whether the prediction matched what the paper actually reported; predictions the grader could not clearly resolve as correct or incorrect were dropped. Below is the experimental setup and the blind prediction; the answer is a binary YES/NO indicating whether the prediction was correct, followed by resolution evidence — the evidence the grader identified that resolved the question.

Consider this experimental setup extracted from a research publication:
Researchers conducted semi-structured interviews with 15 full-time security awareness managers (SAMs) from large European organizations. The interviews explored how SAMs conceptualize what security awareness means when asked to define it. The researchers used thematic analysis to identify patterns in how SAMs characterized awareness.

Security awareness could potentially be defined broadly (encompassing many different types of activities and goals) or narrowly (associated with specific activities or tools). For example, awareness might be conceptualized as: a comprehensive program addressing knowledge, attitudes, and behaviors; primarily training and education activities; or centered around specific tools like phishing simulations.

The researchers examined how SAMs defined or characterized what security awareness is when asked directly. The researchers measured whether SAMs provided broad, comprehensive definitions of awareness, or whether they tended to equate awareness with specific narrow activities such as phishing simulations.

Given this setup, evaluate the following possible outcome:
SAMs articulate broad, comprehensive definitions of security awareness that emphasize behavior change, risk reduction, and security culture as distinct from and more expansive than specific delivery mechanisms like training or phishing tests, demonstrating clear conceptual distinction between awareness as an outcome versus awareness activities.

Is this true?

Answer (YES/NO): NO